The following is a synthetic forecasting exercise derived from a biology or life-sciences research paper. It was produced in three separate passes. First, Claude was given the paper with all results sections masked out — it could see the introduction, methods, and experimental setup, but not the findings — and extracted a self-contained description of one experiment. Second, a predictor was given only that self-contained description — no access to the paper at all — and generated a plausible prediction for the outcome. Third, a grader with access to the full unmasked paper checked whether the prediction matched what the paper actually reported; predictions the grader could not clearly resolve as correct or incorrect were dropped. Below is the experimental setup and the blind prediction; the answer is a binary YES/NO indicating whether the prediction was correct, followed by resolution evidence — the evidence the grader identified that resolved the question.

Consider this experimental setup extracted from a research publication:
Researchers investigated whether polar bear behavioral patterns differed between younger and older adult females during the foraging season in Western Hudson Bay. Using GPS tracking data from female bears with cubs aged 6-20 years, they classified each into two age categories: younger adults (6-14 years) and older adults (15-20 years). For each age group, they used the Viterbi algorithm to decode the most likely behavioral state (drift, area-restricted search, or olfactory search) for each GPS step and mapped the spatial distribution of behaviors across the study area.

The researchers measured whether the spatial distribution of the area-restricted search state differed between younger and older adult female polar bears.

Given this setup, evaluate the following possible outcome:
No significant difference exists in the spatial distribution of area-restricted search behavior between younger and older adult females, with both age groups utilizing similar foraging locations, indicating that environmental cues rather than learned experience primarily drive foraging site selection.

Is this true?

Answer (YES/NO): NO